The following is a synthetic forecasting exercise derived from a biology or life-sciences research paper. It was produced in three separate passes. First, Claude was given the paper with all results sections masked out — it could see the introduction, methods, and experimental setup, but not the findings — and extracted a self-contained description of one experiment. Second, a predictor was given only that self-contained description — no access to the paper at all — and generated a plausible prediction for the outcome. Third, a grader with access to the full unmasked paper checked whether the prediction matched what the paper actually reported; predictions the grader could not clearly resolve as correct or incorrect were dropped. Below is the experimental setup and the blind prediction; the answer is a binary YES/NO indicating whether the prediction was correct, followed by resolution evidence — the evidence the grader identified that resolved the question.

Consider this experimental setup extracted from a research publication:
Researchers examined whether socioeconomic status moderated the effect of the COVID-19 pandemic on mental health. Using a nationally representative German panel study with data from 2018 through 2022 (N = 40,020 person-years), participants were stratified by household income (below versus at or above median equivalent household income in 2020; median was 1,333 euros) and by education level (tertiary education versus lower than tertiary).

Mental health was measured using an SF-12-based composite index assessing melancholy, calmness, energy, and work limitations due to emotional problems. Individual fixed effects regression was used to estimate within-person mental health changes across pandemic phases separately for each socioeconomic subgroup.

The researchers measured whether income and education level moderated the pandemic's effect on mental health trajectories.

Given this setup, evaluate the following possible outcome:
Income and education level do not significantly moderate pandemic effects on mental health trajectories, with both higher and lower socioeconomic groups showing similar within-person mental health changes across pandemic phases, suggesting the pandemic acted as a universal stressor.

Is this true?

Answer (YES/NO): YES